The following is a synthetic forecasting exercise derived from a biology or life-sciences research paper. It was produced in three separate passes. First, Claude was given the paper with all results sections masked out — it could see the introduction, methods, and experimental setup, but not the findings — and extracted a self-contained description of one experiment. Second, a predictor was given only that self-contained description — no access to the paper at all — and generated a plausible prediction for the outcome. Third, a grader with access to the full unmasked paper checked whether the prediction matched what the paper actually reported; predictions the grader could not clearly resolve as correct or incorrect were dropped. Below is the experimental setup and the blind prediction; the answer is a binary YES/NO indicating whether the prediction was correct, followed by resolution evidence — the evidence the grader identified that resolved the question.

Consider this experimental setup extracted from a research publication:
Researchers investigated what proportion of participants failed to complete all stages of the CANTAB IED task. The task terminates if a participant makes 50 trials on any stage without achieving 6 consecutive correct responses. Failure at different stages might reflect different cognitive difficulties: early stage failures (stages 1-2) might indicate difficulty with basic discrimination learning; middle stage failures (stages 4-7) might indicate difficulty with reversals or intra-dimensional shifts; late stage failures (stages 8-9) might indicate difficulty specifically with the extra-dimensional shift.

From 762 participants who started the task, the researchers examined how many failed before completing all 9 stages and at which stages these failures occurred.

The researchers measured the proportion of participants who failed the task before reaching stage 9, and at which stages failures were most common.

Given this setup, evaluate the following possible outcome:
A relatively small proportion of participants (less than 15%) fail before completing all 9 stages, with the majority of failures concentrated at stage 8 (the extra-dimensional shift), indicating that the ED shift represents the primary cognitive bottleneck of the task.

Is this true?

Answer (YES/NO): NO